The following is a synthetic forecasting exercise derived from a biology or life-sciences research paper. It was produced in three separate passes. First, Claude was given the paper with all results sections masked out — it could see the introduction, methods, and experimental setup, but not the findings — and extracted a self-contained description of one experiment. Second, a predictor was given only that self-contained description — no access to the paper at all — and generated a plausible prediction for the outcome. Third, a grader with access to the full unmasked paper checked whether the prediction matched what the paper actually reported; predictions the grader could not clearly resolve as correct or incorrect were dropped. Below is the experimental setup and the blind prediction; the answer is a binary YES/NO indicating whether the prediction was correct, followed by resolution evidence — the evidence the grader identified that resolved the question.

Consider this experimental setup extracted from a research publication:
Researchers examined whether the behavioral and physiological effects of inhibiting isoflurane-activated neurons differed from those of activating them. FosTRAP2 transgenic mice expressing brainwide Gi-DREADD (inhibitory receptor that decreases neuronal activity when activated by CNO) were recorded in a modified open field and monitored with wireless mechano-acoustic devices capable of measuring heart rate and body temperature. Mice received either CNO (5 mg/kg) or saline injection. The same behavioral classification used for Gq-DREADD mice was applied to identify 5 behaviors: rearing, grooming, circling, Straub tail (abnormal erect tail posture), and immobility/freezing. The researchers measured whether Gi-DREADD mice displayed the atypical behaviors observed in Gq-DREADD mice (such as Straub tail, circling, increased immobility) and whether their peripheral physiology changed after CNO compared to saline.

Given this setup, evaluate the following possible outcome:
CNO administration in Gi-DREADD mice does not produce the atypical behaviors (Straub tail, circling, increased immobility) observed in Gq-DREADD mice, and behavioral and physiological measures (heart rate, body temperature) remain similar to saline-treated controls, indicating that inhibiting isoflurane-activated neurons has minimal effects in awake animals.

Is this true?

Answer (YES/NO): YES